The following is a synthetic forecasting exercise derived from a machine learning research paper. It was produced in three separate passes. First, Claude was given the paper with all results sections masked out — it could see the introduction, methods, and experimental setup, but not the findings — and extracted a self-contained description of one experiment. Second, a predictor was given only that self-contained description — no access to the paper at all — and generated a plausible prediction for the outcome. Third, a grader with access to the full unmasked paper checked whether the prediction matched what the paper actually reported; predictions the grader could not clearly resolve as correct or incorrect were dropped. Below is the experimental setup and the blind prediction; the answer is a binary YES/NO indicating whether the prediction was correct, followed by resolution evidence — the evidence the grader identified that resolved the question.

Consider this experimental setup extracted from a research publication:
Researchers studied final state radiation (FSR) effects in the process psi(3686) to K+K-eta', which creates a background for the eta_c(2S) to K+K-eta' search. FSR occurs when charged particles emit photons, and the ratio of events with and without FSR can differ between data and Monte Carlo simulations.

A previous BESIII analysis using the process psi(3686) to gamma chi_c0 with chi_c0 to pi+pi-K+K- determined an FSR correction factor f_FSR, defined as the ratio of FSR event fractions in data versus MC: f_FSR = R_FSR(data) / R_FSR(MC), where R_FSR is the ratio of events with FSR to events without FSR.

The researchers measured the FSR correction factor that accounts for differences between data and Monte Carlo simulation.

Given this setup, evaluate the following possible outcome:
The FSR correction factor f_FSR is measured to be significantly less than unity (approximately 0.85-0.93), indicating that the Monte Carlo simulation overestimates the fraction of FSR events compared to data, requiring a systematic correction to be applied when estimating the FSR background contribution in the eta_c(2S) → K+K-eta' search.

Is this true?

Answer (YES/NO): NO